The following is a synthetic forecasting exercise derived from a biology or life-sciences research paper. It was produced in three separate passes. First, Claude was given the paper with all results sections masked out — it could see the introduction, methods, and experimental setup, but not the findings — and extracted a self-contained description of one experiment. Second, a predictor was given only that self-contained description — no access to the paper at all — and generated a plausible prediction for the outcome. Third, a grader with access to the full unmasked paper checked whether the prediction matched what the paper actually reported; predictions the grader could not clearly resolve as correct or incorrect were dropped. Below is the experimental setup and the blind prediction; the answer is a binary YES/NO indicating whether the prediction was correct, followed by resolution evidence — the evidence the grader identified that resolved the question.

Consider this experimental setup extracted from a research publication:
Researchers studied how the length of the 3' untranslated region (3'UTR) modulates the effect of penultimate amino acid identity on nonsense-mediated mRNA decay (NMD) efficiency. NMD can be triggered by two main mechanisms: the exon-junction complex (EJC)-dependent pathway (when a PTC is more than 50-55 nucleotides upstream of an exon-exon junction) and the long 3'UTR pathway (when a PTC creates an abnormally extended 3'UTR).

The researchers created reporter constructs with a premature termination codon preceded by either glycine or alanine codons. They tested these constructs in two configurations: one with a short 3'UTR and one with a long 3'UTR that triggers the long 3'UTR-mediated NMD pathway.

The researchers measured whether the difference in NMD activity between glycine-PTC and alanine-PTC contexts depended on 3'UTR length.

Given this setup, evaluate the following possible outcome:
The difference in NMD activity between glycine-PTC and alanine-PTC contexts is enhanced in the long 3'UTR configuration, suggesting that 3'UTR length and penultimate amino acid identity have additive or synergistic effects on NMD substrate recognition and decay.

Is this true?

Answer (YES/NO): YES